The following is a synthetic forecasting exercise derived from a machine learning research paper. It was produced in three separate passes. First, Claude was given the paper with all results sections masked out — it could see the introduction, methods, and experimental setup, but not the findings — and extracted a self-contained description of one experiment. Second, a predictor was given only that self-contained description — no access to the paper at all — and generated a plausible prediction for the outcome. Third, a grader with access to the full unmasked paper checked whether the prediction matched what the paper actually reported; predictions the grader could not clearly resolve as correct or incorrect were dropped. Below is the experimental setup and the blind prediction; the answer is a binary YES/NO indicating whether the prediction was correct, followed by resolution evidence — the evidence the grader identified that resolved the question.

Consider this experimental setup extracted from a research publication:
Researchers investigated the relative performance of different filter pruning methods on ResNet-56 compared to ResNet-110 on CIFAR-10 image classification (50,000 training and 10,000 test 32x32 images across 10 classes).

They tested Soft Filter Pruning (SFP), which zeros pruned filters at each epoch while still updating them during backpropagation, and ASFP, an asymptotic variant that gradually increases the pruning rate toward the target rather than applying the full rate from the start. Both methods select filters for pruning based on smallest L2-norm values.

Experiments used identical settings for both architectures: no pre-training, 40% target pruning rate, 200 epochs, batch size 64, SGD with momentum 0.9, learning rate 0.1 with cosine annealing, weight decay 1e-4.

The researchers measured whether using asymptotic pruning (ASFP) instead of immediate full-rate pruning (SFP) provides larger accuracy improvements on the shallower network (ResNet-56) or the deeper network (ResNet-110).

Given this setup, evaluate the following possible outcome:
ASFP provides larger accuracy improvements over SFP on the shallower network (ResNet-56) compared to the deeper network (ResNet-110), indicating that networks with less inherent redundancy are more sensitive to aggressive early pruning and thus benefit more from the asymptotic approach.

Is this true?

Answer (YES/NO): NO